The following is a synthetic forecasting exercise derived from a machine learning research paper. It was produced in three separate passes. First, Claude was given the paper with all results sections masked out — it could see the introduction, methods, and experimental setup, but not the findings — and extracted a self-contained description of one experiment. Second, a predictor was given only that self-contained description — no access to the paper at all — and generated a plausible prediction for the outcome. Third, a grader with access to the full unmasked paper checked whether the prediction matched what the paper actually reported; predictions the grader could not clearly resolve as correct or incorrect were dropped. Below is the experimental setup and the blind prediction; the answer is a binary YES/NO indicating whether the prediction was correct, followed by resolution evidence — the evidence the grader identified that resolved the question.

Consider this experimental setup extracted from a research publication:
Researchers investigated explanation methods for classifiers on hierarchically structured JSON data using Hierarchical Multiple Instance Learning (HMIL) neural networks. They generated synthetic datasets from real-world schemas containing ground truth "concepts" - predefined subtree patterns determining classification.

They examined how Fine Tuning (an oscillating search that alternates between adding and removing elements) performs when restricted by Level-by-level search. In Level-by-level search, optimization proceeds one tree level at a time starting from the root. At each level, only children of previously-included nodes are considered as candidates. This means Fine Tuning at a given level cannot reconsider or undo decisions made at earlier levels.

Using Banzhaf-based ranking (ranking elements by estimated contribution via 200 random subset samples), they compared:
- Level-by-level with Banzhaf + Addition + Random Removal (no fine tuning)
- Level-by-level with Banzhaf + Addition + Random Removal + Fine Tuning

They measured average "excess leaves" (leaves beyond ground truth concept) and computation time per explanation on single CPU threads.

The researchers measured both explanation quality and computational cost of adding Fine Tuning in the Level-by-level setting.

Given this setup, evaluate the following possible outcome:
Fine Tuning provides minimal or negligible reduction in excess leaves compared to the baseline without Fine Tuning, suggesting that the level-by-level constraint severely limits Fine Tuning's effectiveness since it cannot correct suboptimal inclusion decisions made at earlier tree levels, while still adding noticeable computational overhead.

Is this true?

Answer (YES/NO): YES